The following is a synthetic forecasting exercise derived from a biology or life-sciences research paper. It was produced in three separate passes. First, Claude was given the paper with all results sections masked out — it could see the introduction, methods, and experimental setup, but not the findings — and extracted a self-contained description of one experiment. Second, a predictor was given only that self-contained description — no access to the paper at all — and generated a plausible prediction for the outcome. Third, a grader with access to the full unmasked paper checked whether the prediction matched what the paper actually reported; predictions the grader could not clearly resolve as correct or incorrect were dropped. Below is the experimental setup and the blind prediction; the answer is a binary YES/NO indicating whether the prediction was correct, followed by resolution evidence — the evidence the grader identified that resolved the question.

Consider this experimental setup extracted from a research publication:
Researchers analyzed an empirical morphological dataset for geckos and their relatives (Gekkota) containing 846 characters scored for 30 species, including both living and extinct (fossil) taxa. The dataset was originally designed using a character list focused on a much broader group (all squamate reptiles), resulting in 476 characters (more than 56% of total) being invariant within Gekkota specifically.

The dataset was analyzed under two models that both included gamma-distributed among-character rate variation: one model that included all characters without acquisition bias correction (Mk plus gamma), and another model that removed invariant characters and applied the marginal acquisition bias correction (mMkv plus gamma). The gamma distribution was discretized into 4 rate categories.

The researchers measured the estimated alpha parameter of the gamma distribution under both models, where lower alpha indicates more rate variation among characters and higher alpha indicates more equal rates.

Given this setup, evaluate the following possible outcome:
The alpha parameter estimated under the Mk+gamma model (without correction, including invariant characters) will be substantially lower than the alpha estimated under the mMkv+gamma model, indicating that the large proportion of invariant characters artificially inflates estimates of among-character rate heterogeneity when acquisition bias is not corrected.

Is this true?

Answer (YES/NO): NO